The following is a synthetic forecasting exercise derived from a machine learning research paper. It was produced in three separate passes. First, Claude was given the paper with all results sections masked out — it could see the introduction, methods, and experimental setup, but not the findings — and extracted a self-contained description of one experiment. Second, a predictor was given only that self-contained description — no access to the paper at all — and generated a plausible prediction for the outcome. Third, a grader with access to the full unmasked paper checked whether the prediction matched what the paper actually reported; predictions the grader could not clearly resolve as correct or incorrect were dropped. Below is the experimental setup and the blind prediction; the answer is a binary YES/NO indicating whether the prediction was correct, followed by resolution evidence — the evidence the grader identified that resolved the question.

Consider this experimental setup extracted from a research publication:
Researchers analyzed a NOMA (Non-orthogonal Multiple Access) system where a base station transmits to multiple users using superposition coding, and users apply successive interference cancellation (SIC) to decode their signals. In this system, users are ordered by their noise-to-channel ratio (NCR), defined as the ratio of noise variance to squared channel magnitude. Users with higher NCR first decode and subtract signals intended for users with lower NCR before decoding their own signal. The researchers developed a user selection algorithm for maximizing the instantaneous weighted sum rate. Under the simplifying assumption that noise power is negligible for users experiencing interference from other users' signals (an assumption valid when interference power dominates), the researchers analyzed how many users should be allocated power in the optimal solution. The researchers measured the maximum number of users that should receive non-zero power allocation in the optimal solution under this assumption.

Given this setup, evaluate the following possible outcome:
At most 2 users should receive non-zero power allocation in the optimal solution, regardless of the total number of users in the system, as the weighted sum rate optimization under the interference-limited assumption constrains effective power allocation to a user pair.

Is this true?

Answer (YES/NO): YES